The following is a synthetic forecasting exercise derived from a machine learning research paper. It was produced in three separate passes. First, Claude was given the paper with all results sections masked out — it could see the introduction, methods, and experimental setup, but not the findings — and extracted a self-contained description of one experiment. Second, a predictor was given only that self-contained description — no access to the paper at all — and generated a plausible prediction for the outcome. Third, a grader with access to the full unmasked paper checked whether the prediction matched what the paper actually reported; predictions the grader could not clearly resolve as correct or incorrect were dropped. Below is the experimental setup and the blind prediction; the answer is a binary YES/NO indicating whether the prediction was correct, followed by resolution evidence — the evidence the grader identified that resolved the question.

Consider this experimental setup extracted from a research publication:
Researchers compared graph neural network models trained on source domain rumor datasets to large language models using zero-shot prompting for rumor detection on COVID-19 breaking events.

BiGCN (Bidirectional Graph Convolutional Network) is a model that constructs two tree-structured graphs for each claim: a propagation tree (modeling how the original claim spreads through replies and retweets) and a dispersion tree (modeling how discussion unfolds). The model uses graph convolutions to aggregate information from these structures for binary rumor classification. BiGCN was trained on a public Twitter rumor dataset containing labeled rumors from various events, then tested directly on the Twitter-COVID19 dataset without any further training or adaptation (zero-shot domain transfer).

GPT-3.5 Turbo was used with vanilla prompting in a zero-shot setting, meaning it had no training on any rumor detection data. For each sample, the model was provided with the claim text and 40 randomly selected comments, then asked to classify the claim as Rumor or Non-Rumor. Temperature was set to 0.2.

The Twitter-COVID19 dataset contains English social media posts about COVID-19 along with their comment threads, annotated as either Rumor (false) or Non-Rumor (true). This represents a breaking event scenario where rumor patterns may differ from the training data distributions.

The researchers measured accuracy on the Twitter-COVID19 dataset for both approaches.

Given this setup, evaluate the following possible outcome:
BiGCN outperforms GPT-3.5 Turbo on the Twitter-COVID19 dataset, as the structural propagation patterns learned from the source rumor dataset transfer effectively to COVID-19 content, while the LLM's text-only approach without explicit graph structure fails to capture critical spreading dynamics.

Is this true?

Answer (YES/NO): NO